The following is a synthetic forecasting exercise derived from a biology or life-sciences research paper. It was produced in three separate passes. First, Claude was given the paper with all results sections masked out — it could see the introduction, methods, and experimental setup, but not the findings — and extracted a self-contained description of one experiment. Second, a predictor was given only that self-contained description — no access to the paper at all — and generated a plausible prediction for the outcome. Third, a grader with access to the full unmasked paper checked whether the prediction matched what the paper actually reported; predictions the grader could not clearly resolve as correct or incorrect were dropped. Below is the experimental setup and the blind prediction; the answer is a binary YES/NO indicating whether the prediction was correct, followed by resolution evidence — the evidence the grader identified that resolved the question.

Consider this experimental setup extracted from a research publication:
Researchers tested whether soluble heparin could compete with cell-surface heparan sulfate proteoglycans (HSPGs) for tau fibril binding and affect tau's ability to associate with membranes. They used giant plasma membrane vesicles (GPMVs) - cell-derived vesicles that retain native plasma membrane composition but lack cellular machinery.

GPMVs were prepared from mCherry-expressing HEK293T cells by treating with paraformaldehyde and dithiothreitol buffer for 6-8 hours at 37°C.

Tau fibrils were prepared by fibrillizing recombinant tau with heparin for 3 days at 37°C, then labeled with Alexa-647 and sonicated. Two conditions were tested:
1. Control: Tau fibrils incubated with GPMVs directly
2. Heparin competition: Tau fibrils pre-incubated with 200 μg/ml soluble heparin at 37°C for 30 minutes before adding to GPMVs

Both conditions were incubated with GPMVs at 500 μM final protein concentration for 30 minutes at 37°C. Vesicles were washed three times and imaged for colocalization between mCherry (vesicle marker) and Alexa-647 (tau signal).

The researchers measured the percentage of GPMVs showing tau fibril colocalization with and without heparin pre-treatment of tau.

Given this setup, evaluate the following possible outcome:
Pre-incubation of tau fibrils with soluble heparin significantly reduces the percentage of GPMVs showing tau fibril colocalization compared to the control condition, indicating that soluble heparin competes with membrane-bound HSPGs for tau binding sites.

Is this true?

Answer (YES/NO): YES